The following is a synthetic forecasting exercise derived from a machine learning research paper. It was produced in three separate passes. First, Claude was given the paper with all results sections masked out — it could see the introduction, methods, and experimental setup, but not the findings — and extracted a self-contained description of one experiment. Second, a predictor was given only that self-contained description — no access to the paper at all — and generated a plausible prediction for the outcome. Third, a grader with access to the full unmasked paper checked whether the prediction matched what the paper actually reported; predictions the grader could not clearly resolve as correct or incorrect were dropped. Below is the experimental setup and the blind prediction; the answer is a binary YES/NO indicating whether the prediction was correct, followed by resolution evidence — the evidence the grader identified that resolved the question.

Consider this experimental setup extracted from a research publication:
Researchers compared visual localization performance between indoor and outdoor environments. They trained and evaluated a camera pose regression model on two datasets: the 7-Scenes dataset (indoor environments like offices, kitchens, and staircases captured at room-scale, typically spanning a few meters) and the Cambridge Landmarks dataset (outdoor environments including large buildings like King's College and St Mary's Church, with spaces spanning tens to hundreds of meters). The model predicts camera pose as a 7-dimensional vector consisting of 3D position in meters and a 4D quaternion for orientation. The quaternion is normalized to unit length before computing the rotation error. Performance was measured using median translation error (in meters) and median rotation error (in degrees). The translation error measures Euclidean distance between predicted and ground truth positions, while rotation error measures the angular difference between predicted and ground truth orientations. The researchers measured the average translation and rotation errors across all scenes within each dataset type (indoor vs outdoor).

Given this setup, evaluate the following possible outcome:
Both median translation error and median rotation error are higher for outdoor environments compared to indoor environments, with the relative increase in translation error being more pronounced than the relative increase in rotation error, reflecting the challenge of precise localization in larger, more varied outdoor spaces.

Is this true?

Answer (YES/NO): NO